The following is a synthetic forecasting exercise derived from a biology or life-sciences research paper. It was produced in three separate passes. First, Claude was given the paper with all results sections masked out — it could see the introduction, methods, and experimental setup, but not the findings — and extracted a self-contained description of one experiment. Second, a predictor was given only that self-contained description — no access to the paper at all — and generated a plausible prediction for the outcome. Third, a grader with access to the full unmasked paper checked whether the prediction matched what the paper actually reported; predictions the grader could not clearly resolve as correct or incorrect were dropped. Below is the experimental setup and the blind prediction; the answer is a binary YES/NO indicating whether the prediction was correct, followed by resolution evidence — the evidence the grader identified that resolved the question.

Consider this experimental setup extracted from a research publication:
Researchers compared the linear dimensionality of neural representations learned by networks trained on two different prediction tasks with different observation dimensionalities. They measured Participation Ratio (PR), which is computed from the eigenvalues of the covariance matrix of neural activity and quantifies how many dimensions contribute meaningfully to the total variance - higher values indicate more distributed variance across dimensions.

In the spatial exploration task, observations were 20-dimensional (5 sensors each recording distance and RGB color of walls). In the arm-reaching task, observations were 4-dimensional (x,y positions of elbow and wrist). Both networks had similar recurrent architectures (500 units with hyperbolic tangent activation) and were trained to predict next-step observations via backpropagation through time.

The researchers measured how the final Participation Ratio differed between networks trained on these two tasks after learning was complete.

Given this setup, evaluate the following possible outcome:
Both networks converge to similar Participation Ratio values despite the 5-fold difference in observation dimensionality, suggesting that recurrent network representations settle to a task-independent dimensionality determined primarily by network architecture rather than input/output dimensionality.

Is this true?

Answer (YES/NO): NO